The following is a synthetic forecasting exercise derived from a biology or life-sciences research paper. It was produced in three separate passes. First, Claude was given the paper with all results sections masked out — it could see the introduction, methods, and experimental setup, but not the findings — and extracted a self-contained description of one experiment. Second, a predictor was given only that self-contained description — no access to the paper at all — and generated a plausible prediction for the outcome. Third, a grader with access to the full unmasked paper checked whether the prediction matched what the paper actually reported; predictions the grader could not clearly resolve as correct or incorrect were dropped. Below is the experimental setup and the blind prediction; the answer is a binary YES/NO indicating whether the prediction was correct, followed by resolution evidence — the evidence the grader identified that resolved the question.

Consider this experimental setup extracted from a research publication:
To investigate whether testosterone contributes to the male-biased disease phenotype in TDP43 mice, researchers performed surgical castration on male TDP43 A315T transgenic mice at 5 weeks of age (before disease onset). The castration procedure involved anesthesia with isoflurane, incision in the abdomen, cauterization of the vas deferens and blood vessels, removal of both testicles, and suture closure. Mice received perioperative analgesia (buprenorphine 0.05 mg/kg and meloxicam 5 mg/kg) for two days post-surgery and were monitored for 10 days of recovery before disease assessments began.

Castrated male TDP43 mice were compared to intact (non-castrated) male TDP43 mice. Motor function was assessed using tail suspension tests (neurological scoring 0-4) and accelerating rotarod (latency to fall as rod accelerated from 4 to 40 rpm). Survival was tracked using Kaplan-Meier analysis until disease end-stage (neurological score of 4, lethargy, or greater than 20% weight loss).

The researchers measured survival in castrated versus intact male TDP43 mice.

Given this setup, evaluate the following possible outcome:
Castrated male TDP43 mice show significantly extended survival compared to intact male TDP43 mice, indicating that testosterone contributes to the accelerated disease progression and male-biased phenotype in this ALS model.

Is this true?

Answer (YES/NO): NO